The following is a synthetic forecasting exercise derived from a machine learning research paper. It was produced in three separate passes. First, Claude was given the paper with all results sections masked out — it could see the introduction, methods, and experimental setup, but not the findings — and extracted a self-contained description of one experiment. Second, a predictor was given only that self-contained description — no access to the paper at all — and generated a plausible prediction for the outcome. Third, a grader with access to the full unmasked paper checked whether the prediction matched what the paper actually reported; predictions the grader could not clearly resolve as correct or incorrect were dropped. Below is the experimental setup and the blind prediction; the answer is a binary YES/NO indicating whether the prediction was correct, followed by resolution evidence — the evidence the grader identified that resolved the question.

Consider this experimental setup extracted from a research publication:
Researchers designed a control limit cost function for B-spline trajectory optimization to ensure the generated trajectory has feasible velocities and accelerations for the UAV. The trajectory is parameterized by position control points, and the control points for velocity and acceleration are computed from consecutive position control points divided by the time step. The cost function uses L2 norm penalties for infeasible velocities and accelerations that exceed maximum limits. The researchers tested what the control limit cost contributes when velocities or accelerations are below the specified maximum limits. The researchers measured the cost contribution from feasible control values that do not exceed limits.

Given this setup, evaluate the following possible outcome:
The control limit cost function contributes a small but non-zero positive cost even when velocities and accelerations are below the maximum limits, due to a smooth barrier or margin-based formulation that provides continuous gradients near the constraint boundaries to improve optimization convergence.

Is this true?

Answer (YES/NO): NO